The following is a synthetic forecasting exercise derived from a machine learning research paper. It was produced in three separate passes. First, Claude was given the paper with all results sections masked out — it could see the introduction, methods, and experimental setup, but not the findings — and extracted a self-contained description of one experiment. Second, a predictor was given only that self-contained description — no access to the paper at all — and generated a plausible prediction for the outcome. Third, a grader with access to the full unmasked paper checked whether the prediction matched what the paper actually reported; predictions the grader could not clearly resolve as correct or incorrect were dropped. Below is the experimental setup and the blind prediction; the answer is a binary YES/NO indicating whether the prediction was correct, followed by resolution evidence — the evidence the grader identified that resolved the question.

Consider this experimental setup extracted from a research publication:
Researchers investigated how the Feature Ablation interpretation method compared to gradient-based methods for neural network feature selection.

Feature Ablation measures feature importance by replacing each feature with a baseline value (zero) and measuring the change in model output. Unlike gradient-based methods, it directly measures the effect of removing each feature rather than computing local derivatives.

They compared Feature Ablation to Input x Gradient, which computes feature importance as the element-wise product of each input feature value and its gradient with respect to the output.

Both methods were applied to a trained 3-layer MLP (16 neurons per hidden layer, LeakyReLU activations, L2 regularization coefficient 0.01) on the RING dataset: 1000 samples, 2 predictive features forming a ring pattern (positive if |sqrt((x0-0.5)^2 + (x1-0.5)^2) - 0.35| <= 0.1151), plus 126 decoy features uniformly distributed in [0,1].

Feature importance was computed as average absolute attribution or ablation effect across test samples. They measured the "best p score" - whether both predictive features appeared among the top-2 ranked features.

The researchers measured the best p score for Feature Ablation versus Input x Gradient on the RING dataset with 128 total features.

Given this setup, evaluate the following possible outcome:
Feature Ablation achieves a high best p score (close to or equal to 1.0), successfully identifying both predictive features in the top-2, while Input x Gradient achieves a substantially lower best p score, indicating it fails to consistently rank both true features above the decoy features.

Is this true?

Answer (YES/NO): NO